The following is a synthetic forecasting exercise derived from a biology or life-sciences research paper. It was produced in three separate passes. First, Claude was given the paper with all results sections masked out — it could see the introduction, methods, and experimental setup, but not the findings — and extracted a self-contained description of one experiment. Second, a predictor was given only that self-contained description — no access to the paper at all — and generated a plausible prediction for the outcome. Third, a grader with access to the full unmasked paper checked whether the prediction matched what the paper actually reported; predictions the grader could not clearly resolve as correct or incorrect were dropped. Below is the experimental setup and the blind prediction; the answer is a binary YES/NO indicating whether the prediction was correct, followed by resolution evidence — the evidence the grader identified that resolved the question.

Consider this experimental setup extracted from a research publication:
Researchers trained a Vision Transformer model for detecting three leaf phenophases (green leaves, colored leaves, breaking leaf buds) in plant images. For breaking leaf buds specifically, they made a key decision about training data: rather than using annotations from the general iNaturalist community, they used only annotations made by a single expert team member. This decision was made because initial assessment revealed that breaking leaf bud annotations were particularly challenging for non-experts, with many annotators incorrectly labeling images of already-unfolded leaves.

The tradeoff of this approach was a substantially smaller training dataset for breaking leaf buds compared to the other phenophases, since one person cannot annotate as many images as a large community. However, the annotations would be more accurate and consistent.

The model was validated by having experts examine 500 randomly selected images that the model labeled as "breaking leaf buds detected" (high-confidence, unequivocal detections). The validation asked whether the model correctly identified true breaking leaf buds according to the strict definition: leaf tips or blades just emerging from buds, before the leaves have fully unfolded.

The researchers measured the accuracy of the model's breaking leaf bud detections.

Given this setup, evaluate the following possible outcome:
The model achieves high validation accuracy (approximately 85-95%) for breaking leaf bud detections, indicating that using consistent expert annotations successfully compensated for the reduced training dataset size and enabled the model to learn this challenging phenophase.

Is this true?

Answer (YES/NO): NO